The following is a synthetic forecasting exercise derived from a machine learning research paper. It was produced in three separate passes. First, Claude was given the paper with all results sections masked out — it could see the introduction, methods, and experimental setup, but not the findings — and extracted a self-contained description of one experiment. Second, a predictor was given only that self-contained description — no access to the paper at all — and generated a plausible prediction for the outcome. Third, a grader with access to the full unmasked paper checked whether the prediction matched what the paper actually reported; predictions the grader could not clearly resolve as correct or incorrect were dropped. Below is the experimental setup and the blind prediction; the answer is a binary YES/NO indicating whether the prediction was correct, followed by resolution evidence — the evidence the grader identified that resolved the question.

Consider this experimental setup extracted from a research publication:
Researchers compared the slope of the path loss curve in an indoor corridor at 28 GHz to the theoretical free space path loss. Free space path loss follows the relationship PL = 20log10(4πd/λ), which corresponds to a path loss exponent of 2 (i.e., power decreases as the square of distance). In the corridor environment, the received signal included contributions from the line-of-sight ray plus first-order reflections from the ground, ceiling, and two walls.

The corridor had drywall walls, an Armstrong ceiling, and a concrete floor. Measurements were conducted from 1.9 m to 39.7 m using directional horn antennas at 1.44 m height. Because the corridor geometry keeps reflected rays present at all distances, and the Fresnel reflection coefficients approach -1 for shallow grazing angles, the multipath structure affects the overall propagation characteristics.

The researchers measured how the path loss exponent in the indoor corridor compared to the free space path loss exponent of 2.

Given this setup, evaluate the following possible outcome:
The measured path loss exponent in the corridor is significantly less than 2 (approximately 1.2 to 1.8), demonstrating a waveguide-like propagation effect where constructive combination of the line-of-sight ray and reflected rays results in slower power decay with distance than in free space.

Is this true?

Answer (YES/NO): YES